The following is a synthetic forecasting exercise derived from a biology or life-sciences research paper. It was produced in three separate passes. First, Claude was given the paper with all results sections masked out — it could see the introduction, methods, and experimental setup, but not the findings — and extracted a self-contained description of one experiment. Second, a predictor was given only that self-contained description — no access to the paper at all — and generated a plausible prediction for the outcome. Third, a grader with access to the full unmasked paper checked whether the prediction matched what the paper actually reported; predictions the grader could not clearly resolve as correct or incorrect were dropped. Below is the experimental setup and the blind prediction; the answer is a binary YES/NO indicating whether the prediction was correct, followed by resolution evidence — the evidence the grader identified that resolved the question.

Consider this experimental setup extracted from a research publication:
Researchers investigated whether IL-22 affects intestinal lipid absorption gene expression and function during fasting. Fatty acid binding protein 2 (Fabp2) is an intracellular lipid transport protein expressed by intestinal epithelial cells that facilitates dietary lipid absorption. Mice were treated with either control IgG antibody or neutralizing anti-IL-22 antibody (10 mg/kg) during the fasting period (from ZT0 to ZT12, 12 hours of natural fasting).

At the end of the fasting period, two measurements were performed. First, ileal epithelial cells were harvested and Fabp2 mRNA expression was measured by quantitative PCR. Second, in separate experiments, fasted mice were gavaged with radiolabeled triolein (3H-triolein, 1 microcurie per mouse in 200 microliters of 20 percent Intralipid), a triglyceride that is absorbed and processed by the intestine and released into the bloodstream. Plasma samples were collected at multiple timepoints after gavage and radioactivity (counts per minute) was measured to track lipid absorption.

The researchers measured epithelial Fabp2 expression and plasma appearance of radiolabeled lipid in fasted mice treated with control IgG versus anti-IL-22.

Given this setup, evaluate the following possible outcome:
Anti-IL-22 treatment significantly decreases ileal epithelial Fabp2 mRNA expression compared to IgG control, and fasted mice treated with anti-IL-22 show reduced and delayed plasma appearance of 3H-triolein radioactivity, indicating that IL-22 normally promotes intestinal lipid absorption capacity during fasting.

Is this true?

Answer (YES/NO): NO